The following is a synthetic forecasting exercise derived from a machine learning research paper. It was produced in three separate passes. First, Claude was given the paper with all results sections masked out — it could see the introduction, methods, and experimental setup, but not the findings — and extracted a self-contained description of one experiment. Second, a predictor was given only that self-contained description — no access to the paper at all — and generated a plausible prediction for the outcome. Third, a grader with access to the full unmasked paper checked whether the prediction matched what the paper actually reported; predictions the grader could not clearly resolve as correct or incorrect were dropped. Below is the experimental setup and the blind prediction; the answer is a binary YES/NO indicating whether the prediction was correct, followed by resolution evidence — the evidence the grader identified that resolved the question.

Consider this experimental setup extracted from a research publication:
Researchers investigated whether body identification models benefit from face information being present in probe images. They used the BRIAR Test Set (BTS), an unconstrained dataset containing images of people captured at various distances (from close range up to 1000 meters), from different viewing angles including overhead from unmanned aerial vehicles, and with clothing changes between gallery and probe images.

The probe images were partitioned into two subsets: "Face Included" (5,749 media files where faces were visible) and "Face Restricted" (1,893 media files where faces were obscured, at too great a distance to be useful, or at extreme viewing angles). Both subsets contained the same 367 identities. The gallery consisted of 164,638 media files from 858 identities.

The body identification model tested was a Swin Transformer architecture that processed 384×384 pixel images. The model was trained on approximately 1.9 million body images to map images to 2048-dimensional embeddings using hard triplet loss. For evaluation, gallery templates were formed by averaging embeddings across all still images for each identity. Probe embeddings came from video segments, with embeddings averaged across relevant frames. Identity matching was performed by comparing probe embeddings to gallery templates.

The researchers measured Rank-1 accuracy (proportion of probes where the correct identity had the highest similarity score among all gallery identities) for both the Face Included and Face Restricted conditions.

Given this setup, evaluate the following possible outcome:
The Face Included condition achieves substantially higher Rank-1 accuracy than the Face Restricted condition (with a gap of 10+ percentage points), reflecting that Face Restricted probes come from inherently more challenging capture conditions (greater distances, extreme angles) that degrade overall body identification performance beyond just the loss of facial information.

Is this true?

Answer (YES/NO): NO